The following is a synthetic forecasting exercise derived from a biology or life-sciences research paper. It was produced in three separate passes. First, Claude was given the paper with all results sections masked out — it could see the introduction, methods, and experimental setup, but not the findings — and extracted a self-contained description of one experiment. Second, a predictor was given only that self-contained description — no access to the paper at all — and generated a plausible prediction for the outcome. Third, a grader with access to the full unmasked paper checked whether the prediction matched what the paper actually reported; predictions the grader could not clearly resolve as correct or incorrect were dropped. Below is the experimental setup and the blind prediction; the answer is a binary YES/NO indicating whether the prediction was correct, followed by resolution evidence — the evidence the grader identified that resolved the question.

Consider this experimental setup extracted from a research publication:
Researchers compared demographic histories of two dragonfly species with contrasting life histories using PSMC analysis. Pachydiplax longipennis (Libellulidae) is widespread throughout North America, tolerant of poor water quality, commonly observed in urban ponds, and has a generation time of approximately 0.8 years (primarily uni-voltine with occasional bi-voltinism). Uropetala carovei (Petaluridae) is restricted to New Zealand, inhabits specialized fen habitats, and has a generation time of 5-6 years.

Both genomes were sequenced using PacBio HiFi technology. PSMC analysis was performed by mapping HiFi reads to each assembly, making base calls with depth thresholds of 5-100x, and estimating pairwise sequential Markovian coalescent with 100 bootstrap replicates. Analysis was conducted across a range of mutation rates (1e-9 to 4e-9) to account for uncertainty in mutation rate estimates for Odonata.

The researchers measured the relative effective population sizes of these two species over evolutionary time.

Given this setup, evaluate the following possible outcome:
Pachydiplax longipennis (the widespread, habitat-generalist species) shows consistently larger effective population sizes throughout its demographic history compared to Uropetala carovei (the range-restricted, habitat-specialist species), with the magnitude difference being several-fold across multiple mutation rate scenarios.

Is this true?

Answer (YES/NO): NO